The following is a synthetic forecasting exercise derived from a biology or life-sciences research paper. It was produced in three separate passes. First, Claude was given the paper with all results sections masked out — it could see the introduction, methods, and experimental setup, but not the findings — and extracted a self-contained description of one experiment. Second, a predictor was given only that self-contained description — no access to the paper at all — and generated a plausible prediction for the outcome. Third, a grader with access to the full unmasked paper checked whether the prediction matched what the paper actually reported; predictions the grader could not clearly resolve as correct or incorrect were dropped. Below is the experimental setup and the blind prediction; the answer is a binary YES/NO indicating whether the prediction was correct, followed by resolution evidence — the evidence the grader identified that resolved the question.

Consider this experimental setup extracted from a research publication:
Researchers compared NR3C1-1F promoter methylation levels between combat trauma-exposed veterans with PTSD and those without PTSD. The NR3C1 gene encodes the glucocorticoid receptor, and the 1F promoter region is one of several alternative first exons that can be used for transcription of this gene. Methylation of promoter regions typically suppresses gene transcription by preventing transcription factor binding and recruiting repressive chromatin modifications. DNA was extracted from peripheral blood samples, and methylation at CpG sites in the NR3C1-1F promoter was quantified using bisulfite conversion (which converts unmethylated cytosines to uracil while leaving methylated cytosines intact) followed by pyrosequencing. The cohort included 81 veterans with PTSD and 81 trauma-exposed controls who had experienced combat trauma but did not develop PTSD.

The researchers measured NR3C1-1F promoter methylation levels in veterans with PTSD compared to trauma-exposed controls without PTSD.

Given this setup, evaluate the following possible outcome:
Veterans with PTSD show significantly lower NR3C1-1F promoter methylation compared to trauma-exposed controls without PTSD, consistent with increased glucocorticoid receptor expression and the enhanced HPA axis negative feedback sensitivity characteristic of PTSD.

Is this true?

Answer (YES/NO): YES